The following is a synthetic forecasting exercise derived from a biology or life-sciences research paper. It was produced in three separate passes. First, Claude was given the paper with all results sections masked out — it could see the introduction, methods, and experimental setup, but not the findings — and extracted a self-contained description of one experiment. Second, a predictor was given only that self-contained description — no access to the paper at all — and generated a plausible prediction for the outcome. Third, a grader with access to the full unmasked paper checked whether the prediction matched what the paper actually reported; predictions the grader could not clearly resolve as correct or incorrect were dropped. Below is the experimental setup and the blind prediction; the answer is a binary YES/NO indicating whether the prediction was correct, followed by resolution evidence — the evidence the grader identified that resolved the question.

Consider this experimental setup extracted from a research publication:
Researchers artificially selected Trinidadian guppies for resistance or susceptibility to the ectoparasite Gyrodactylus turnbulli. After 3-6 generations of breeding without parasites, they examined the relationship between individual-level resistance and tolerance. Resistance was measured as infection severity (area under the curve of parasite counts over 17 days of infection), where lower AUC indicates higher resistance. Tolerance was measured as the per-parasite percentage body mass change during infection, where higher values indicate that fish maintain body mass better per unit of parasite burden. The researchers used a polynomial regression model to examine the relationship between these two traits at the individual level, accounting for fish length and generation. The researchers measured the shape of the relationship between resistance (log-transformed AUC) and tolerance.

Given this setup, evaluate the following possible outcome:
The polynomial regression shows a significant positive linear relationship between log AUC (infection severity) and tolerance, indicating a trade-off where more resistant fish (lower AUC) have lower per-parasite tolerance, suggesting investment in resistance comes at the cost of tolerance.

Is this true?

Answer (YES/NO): NO